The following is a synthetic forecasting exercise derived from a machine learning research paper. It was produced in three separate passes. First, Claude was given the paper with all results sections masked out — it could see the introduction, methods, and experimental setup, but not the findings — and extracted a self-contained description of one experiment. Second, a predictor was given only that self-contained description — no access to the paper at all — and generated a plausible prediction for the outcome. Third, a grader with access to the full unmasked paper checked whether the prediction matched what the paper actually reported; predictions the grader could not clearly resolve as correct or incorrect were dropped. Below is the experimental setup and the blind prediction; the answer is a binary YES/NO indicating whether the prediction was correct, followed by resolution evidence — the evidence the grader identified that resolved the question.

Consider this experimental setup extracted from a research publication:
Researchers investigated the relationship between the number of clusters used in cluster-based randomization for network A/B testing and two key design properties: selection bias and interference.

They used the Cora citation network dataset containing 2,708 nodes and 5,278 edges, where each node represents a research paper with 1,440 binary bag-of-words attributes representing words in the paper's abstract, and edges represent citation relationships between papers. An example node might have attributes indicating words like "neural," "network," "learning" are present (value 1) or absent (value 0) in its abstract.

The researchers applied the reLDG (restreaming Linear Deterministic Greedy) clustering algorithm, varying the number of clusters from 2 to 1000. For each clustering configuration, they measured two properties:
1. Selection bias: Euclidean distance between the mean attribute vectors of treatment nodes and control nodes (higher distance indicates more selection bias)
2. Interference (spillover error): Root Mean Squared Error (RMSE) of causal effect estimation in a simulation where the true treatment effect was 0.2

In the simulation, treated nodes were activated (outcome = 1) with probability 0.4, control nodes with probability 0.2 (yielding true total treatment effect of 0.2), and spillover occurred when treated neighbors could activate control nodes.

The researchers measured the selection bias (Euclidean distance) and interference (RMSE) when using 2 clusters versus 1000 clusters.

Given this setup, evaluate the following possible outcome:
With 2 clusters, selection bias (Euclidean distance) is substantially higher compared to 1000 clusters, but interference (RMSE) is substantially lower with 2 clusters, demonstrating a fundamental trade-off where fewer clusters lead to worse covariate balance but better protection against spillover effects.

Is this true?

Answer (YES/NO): YES